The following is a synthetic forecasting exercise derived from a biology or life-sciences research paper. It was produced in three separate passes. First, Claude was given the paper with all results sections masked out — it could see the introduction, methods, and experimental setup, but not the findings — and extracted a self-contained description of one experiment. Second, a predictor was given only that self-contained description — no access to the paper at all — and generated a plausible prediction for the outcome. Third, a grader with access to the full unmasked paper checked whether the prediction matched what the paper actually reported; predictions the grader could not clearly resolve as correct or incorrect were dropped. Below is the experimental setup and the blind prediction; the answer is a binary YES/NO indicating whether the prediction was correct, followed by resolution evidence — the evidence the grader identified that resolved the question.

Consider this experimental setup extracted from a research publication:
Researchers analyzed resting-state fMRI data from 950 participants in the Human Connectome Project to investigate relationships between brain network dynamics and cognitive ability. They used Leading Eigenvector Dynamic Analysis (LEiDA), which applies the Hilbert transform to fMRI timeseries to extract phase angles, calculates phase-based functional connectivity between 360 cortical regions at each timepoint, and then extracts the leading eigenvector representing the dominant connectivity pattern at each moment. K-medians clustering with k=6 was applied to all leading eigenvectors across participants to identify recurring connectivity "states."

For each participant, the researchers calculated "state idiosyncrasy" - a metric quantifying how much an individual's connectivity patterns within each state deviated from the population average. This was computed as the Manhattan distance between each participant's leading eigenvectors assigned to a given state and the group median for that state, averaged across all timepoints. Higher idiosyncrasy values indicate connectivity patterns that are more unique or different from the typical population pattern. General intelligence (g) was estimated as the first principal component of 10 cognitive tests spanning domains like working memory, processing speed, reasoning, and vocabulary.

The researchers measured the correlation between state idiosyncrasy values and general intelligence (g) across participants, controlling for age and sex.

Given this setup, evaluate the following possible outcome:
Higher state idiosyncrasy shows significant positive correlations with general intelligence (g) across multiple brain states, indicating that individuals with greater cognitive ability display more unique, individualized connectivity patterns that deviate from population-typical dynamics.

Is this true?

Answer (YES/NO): NO